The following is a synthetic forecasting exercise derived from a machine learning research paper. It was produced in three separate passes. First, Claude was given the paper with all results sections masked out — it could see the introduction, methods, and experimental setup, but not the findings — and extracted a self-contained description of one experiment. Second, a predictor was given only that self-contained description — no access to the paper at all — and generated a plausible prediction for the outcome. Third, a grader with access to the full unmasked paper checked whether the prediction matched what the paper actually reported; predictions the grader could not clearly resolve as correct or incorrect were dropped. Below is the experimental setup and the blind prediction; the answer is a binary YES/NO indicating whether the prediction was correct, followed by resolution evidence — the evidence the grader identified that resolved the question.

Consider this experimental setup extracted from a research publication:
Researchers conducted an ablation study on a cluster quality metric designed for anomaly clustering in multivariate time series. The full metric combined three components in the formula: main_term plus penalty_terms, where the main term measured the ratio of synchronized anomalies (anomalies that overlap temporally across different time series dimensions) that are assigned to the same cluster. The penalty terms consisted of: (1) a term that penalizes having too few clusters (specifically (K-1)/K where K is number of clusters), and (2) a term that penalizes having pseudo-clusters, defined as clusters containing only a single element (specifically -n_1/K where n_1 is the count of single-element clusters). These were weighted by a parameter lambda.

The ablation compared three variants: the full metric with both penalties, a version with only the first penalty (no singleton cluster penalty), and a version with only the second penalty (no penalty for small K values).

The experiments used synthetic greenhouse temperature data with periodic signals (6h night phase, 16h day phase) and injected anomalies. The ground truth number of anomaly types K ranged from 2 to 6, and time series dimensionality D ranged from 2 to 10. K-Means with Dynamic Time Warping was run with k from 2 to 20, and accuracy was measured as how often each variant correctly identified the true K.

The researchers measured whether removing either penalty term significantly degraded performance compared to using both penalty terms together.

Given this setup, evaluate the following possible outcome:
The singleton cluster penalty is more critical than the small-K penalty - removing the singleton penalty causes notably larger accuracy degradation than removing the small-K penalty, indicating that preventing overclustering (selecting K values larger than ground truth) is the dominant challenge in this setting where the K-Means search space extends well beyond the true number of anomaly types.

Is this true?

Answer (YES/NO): NO